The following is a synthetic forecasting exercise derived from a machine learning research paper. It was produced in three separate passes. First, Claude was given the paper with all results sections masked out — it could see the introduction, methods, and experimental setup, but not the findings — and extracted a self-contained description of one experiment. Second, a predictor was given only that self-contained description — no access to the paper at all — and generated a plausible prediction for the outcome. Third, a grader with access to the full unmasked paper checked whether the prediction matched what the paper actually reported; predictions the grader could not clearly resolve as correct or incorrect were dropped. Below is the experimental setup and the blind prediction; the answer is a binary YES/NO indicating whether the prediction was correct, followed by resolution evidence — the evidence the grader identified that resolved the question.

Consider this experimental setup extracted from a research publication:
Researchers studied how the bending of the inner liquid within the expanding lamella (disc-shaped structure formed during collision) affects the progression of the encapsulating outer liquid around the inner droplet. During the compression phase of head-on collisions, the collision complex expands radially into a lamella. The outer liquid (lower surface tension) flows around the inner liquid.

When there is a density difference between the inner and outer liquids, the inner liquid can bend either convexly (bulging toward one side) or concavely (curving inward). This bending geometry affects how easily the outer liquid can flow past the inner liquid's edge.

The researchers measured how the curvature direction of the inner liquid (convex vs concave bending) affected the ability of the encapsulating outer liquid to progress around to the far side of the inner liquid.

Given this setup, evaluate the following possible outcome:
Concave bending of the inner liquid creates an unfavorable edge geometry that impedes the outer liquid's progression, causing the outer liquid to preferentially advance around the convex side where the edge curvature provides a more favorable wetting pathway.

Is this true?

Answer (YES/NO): NO